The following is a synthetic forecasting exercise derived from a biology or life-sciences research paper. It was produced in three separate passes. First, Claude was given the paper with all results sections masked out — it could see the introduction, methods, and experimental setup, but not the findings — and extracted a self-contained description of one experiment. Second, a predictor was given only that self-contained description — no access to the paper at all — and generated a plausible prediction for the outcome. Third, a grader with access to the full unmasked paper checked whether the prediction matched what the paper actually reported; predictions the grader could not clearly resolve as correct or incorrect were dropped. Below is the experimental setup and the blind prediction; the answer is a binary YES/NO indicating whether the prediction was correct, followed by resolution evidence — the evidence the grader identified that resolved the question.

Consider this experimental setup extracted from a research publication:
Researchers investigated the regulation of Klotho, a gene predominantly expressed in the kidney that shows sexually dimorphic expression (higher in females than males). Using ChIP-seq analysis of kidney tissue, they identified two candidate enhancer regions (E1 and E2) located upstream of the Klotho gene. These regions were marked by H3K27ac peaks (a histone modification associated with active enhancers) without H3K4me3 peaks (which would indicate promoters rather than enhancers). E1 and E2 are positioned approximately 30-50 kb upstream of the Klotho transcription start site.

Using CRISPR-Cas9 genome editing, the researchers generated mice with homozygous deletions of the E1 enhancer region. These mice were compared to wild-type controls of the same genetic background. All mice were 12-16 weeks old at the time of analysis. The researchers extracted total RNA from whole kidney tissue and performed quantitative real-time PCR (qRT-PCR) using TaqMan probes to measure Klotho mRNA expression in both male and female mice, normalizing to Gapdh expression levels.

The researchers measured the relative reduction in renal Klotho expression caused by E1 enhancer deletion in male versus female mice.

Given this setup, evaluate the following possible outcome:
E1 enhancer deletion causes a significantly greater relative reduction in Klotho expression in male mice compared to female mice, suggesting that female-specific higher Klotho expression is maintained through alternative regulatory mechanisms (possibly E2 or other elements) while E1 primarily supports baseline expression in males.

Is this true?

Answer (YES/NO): NO